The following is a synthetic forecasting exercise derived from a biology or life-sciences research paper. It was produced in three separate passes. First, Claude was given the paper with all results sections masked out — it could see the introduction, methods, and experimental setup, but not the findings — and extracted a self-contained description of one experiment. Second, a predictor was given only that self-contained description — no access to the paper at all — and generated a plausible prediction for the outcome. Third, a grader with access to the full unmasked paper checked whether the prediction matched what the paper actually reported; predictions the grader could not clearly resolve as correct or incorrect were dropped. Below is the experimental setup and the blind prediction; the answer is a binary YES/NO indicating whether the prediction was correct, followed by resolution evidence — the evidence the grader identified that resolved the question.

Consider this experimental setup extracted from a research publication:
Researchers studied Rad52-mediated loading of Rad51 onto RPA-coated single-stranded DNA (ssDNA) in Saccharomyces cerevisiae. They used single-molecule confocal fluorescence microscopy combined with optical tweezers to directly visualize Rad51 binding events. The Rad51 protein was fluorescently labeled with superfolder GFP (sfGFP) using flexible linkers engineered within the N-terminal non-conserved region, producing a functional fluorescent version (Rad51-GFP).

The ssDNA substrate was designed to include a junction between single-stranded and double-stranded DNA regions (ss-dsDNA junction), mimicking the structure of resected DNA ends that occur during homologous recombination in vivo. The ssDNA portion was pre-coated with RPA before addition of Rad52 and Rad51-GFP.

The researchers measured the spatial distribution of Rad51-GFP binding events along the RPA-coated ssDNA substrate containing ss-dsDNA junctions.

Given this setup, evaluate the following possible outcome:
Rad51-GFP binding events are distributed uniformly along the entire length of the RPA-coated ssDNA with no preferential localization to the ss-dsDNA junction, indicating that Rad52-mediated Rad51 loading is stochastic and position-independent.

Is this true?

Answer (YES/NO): NO